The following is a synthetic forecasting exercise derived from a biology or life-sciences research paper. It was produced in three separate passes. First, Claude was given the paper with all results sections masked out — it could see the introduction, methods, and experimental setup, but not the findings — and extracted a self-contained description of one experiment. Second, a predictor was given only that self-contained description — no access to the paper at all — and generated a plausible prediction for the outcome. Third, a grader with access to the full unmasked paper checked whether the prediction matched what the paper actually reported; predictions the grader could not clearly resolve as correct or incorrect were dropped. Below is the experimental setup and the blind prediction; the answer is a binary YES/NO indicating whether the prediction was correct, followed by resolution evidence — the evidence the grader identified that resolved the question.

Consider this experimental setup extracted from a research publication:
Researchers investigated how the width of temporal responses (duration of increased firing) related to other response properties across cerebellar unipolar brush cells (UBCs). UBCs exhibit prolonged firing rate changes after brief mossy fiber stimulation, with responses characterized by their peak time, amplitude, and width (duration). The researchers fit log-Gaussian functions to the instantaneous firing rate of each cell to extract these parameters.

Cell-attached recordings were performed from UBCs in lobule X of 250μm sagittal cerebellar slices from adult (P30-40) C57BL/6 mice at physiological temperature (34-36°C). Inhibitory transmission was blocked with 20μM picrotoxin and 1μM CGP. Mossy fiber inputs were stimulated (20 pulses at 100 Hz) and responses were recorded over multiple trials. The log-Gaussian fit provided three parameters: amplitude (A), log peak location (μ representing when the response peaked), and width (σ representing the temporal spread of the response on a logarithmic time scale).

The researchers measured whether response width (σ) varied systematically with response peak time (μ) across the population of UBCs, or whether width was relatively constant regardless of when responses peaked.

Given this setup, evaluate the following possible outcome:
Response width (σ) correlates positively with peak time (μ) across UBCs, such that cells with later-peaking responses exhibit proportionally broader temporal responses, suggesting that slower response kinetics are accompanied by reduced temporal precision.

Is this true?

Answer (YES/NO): NO